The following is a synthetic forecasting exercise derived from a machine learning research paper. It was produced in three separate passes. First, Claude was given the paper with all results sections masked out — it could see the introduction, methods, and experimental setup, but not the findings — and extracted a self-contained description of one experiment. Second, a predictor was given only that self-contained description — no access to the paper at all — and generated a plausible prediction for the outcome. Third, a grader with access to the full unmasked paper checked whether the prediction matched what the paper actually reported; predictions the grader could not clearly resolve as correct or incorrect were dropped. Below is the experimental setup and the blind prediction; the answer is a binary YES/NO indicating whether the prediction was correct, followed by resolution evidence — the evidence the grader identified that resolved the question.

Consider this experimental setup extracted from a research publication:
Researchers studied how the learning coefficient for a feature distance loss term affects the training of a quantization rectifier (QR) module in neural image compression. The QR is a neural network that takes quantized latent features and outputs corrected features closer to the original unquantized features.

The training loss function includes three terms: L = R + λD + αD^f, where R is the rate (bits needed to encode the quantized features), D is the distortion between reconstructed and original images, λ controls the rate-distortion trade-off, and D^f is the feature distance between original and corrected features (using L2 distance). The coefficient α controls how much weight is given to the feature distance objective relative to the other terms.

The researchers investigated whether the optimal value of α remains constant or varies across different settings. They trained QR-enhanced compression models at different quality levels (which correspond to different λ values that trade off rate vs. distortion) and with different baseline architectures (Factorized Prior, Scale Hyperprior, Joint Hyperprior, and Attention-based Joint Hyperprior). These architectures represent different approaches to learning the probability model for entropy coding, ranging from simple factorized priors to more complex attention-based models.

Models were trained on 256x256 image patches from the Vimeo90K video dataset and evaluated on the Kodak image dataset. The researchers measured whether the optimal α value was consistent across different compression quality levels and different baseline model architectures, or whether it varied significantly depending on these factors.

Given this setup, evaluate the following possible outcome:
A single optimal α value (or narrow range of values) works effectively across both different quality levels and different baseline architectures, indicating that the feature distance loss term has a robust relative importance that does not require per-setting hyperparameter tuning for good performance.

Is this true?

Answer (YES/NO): NO